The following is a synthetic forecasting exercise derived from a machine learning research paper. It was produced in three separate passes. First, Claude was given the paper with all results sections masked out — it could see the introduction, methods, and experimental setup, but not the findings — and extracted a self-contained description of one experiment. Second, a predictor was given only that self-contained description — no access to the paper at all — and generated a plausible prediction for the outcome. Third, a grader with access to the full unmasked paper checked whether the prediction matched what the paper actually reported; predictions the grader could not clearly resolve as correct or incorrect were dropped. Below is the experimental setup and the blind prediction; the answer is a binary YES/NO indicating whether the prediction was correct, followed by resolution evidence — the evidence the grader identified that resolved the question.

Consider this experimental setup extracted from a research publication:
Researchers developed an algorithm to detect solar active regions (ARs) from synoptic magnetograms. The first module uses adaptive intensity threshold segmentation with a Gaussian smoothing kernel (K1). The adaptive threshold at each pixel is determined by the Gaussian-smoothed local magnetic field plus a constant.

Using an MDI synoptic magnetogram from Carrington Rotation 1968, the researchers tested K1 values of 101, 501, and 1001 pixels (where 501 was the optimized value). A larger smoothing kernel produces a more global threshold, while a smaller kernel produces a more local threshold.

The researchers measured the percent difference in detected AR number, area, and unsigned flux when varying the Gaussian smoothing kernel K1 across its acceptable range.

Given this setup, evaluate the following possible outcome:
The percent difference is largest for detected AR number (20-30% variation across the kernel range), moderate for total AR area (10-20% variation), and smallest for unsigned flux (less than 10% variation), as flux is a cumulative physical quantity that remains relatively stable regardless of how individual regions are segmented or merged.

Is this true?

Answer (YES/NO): NO